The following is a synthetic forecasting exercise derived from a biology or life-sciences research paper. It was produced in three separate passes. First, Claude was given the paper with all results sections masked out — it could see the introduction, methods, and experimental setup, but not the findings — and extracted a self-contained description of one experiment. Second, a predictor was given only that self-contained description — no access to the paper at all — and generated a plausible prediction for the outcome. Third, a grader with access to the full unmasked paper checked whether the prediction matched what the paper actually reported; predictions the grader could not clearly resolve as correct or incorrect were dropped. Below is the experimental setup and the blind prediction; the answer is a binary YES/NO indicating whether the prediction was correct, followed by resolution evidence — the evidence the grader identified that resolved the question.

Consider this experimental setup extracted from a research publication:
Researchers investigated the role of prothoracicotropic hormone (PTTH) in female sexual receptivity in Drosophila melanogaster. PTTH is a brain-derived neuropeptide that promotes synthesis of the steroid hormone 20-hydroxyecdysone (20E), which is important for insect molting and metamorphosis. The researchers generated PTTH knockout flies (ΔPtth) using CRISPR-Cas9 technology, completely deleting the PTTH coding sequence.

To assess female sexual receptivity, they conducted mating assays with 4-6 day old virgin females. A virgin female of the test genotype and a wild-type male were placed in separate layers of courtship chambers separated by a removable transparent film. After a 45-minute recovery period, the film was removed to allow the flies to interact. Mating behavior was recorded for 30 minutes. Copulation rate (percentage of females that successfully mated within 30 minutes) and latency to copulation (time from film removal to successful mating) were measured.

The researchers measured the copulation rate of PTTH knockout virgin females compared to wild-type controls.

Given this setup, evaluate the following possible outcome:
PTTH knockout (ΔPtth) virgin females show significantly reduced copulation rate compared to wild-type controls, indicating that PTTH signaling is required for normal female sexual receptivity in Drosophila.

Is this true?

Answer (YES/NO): NO